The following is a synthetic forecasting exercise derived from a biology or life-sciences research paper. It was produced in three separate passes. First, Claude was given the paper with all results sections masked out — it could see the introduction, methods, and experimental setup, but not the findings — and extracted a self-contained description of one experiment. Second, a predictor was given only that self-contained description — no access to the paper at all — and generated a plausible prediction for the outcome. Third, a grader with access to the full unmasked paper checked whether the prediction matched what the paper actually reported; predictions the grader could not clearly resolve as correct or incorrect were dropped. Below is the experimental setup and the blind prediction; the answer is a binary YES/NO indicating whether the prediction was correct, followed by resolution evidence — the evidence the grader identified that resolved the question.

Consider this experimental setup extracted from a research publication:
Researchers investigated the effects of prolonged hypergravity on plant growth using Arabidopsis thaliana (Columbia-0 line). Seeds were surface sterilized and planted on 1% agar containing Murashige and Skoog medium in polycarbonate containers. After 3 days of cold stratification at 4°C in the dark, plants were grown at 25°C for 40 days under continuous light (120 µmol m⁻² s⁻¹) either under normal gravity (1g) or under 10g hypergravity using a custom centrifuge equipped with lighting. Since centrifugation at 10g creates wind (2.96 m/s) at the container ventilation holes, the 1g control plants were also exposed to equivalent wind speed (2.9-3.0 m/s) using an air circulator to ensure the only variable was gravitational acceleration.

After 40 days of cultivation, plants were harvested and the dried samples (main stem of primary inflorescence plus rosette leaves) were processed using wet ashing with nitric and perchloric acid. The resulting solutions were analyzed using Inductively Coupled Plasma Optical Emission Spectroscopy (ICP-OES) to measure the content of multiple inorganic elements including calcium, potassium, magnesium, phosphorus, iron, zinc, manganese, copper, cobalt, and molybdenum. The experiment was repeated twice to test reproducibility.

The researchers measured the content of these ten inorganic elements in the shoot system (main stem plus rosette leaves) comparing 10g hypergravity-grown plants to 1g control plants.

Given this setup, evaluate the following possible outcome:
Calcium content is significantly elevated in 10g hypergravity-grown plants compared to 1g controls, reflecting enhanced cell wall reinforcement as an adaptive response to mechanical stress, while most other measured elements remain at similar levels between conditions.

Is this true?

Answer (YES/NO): NO